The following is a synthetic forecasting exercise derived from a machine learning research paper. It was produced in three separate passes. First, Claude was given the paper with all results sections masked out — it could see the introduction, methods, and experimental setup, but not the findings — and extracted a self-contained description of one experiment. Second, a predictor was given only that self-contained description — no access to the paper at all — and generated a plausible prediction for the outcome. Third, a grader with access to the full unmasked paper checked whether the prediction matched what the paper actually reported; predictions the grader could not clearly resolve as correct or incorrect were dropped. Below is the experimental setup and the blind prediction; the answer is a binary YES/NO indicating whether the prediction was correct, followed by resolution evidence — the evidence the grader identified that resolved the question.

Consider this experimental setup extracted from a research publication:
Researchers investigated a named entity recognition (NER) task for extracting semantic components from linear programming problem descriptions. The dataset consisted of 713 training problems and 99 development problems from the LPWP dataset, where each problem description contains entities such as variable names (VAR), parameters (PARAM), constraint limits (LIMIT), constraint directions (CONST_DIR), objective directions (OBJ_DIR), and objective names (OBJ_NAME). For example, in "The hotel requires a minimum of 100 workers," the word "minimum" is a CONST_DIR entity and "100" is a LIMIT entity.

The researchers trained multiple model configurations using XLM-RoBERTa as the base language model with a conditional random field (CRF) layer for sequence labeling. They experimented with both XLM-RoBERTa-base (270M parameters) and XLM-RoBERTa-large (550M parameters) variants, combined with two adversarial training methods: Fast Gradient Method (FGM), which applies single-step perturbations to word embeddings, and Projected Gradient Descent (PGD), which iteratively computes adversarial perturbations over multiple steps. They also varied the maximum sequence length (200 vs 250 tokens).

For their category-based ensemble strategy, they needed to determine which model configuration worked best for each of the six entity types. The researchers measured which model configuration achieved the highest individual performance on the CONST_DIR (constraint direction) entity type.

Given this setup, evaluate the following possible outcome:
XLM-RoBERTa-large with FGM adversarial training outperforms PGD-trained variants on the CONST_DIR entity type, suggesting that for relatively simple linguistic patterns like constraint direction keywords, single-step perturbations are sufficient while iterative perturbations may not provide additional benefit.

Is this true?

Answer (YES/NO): NO